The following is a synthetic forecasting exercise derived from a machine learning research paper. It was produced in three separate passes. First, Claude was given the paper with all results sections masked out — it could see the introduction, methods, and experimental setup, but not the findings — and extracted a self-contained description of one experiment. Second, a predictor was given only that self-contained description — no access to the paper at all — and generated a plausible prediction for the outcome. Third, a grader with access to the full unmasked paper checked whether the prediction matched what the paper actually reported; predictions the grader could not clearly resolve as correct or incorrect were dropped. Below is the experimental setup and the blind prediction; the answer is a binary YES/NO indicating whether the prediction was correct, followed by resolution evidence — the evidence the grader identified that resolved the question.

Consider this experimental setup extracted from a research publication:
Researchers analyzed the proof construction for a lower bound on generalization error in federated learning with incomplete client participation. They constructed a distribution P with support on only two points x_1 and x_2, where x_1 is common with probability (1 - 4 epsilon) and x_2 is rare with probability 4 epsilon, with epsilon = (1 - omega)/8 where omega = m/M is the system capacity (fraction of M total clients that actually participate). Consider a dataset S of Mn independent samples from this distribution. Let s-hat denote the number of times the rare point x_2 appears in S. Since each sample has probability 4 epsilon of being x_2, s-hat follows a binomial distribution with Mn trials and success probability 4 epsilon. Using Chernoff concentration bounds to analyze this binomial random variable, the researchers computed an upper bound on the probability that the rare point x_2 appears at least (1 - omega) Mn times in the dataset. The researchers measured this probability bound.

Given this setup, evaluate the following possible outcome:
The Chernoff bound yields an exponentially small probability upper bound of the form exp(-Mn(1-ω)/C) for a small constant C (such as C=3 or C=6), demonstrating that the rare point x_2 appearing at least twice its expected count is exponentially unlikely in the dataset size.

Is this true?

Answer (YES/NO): YES